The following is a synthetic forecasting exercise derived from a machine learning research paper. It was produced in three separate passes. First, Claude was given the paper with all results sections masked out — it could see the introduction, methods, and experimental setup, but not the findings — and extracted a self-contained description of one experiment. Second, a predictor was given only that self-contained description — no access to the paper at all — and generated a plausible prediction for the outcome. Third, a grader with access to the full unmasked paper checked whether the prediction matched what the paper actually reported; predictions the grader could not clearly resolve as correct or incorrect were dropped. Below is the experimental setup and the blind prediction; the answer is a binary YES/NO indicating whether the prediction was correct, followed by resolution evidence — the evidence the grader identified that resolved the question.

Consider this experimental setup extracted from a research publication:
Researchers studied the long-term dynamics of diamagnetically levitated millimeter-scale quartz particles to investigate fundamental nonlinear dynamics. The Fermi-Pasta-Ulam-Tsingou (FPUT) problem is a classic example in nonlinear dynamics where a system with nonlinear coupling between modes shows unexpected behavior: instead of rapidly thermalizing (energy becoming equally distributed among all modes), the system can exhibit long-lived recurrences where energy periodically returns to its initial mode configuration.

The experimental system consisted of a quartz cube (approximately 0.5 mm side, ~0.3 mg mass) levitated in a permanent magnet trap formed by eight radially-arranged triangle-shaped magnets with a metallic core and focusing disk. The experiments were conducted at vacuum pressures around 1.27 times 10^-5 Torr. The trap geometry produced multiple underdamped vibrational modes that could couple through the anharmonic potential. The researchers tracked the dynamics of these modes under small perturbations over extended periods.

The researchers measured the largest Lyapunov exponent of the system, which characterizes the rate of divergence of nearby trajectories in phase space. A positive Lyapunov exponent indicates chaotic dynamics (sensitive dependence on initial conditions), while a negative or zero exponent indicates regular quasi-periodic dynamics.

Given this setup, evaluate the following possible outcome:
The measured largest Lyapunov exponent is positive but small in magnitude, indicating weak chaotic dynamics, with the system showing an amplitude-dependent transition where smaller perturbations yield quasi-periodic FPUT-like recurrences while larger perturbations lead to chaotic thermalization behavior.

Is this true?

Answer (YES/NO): NO